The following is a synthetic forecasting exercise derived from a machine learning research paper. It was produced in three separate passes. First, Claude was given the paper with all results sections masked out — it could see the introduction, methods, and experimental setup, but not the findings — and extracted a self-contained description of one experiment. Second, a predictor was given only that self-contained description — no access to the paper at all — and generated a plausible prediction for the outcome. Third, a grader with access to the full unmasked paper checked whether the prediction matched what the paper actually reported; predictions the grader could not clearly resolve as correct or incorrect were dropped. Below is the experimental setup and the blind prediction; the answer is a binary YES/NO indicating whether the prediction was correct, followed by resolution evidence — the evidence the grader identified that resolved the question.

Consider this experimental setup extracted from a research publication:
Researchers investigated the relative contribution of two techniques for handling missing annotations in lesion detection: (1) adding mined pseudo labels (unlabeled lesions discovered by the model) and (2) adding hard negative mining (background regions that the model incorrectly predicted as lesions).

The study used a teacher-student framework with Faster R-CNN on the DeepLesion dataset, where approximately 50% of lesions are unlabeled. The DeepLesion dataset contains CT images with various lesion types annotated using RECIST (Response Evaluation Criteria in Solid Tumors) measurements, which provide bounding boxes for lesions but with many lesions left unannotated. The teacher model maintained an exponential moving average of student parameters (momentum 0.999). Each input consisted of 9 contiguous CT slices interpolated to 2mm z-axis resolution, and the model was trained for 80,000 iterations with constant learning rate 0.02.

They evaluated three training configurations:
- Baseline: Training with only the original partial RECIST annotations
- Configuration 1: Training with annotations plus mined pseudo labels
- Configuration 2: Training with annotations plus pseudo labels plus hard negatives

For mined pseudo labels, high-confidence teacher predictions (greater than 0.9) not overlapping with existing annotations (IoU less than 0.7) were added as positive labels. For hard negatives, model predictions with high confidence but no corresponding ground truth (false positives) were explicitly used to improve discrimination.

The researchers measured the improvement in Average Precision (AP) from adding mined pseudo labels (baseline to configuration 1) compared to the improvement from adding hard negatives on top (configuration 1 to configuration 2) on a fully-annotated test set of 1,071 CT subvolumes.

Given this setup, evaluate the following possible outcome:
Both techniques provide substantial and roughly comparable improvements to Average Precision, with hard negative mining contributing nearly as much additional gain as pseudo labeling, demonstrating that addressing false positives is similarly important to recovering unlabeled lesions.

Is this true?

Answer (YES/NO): YES